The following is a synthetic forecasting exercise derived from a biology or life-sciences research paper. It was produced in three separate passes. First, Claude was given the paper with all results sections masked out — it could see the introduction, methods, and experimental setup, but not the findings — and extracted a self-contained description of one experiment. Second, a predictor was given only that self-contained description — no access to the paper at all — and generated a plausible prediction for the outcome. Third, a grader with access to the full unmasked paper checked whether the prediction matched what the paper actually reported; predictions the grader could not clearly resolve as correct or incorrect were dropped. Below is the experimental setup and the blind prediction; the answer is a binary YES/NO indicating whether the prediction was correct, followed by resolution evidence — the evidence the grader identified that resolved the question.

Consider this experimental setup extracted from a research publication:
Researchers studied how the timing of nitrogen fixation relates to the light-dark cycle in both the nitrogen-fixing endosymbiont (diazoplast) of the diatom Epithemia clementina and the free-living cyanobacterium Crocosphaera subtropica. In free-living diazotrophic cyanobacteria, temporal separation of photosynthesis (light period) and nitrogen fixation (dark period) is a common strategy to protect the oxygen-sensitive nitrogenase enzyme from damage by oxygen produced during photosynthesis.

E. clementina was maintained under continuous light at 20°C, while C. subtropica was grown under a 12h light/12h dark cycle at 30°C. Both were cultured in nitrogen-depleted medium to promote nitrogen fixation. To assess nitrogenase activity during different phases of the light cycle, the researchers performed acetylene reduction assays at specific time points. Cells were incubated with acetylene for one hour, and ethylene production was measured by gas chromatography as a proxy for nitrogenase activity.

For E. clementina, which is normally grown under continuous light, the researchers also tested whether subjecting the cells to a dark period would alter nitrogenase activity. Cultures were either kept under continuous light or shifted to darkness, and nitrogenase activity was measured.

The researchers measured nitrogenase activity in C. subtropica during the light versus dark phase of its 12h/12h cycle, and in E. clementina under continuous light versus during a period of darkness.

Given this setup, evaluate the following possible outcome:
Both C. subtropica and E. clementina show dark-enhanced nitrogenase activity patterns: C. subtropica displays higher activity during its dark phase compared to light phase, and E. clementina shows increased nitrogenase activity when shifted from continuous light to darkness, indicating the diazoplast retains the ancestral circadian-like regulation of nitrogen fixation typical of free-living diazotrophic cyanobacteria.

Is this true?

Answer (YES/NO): NO